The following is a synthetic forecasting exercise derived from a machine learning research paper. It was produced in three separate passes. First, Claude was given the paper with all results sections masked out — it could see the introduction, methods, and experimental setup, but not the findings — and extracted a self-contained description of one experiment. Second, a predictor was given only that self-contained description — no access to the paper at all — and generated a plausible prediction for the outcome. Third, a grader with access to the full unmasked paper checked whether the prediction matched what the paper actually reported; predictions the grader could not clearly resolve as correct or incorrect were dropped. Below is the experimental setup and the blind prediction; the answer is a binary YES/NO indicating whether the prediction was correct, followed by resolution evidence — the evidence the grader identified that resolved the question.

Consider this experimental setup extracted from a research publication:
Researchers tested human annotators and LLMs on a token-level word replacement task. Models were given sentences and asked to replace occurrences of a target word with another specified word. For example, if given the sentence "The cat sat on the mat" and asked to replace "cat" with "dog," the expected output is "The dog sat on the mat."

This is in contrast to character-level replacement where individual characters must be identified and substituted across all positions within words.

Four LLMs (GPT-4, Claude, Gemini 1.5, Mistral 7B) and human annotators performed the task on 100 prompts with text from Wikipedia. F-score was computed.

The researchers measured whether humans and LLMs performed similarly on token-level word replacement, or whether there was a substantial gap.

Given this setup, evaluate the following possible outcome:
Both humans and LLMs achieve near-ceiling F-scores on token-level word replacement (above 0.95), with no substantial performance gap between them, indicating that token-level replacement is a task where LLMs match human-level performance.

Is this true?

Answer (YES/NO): YES